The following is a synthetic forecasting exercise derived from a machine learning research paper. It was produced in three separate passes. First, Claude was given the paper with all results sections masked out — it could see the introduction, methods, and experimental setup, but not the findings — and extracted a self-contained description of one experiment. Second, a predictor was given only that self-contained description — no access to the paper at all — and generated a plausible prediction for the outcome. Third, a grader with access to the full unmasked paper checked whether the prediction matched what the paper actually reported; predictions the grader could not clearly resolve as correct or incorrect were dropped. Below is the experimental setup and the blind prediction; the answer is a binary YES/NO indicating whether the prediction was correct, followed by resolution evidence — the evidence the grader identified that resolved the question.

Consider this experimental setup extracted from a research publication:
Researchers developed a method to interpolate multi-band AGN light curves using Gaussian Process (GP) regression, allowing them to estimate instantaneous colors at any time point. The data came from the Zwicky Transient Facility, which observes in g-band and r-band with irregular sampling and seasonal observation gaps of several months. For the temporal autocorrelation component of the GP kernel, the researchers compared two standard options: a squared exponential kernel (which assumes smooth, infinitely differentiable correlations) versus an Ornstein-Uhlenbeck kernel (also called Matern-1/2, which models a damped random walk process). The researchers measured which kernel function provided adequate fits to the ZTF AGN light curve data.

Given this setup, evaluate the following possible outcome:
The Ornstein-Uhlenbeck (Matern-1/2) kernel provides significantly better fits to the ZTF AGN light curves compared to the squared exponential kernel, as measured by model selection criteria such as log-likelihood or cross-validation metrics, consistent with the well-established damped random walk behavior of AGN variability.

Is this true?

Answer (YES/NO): YES